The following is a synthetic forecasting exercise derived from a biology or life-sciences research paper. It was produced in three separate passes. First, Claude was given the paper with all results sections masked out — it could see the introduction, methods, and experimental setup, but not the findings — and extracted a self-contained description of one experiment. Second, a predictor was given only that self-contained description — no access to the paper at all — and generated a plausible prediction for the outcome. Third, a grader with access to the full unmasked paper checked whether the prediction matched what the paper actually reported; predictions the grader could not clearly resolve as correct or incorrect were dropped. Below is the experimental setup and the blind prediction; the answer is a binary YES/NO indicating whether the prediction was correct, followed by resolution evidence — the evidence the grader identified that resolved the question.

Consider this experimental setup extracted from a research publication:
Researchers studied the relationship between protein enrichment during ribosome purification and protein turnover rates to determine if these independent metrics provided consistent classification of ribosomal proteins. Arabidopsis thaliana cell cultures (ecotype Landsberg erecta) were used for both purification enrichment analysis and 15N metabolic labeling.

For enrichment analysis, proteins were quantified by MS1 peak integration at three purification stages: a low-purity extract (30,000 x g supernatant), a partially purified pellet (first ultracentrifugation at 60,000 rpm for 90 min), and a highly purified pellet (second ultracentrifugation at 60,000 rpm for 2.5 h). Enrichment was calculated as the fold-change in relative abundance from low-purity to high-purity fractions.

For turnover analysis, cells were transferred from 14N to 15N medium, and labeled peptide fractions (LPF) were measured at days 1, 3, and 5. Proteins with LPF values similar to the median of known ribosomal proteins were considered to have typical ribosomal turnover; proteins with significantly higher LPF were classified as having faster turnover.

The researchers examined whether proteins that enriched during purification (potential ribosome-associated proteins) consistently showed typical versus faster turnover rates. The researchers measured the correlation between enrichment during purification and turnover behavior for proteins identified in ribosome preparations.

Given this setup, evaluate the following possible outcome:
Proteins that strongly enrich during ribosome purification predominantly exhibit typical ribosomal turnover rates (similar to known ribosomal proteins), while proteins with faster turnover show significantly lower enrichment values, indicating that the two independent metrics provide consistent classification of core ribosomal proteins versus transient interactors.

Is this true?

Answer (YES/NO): NO